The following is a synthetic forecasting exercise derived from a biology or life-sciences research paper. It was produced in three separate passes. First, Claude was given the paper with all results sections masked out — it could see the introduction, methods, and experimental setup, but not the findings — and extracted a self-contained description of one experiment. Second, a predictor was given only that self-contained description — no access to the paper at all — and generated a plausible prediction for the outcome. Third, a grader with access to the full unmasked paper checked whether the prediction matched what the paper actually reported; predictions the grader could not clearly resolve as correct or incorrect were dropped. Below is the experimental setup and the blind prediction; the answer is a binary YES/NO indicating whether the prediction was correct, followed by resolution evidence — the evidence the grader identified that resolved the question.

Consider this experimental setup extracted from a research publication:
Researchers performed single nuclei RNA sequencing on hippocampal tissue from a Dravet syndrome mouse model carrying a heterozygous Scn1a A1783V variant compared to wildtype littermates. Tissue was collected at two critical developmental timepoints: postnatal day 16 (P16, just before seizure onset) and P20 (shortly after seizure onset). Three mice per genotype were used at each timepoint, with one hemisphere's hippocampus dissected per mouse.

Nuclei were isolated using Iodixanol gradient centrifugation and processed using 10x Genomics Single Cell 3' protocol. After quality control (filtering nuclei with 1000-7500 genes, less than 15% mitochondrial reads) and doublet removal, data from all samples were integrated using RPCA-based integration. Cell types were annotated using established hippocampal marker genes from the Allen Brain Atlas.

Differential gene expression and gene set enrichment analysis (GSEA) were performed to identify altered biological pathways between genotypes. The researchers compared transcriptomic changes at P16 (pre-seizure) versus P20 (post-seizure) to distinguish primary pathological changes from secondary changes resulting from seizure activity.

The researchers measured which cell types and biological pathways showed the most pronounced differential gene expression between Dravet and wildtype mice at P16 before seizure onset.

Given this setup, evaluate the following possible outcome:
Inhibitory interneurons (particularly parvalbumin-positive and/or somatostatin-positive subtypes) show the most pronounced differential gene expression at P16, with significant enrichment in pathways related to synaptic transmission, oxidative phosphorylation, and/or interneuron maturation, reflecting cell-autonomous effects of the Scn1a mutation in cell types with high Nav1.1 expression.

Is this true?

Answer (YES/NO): NO